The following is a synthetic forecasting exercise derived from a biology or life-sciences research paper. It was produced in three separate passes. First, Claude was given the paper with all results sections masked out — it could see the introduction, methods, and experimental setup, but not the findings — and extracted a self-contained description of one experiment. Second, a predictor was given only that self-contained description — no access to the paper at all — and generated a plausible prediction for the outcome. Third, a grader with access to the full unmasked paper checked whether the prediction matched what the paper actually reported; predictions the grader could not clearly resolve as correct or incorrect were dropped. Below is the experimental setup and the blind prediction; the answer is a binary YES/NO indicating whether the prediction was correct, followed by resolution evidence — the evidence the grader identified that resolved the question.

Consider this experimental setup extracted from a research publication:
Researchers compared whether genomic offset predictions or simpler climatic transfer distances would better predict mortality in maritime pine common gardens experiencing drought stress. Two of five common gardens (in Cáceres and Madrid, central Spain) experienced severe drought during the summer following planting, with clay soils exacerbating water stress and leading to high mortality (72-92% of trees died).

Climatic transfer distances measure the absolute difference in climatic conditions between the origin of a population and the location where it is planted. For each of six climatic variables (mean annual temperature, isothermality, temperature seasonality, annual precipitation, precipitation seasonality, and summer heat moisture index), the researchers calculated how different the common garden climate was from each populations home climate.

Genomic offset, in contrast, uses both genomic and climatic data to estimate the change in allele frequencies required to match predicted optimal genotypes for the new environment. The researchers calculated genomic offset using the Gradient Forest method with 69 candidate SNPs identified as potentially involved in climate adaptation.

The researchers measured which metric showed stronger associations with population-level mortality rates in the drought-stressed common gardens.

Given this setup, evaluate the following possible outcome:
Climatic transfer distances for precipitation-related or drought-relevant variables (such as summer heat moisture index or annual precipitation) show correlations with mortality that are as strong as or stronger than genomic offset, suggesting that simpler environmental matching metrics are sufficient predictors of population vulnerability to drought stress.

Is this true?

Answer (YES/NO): NO